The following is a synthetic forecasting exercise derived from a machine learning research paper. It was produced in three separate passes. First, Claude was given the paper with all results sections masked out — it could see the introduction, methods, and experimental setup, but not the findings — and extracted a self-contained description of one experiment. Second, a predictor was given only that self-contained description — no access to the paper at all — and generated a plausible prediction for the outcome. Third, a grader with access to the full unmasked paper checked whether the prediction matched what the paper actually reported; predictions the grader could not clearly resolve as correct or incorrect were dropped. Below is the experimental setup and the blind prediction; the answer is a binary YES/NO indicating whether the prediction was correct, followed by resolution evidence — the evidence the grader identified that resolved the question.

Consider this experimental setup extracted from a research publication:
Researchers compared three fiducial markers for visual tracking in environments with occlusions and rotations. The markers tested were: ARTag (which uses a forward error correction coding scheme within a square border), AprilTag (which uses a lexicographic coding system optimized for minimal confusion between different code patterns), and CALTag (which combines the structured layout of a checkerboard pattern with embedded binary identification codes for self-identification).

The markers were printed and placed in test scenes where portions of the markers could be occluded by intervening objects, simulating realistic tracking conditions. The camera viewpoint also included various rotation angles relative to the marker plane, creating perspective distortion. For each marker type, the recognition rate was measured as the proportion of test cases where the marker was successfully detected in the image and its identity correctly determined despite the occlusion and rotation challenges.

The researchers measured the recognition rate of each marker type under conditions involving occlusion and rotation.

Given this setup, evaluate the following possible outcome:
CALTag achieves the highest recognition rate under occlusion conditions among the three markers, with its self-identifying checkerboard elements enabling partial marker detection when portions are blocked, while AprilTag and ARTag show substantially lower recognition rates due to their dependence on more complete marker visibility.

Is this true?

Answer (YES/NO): NO